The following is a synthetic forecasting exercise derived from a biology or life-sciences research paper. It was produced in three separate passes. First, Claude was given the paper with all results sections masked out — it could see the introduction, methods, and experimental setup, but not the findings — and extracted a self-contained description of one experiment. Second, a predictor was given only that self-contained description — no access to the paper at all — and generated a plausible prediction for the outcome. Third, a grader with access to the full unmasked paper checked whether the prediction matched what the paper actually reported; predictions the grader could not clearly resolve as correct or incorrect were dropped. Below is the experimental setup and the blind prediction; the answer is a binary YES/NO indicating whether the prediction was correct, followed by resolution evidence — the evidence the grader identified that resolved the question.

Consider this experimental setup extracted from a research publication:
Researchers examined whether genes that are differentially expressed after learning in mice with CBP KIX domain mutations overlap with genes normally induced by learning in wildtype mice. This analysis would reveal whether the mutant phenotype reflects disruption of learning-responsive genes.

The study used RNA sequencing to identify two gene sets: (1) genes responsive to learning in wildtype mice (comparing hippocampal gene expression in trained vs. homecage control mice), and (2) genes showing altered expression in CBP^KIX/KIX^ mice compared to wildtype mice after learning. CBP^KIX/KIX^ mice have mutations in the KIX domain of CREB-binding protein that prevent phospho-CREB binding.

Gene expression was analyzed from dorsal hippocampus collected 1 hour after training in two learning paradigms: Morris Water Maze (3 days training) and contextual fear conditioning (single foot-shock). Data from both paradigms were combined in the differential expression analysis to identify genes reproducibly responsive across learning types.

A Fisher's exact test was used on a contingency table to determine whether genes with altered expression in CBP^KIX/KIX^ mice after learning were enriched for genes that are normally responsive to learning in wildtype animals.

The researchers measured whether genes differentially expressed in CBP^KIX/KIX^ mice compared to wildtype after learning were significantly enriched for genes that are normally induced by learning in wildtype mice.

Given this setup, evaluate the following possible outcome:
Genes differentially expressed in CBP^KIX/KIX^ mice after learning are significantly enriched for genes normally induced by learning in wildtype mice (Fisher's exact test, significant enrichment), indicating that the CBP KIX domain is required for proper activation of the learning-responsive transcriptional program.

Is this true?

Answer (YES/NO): YES